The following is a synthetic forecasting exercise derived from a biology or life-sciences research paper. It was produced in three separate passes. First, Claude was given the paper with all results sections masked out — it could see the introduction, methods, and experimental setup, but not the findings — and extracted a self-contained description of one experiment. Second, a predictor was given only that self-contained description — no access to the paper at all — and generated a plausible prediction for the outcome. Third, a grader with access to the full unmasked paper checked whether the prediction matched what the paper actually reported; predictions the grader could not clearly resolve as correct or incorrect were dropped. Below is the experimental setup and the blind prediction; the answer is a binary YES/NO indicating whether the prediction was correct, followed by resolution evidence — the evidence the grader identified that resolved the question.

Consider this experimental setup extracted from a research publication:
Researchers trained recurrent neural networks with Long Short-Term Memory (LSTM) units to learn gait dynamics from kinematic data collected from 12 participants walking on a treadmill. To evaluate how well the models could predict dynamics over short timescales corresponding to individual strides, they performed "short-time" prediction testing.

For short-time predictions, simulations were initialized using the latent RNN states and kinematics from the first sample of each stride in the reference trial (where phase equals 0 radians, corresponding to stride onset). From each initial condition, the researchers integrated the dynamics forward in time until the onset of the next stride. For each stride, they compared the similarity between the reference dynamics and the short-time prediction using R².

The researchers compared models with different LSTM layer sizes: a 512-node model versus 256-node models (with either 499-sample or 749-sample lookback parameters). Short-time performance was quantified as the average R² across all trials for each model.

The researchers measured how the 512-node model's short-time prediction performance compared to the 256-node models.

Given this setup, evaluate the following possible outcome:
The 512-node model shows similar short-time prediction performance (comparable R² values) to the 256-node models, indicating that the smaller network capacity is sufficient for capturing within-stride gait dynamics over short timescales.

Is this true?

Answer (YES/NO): NO